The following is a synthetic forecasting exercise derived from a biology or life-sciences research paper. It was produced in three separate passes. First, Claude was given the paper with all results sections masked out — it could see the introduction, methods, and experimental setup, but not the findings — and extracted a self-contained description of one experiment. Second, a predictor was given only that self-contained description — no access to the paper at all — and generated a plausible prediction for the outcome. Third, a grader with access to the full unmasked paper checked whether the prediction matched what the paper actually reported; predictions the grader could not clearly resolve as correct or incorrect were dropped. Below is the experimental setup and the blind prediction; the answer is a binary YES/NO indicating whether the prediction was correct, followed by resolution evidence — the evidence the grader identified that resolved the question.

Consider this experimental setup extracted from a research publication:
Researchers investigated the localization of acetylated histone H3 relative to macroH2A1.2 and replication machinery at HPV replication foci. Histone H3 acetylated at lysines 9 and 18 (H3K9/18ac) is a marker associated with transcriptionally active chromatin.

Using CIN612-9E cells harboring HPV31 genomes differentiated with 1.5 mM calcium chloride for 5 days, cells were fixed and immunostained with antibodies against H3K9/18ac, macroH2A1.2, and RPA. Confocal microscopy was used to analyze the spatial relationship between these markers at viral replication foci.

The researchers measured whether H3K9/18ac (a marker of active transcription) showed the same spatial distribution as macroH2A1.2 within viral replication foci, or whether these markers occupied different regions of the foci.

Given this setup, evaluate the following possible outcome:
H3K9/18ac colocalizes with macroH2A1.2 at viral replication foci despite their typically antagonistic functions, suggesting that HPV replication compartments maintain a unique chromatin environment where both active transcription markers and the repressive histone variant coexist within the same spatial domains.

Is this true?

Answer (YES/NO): NO